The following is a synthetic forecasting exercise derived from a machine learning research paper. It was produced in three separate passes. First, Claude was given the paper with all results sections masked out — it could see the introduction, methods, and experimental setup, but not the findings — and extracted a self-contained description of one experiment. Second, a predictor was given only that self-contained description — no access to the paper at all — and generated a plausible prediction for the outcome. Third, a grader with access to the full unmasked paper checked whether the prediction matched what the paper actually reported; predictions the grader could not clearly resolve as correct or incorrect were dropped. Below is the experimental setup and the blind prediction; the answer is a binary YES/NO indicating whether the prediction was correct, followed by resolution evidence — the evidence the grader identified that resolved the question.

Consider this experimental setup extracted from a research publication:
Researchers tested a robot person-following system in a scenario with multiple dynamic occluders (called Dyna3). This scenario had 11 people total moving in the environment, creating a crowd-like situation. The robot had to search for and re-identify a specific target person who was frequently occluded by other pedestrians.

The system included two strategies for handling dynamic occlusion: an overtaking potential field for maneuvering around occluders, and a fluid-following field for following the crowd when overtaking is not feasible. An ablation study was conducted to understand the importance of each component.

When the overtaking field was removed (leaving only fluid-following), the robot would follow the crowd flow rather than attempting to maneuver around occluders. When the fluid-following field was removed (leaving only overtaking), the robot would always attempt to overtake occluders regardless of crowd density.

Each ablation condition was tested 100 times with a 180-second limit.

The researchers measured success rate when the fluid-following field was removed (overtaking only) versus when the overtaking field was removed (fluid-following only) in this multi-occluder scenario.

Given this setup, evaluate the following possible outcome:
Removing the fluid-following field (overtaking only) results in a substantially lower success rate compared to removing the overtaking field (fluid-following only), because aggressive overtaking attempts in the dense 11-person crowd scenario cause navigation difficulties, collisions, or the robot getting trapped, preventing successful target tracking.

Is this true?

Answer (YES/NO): NO